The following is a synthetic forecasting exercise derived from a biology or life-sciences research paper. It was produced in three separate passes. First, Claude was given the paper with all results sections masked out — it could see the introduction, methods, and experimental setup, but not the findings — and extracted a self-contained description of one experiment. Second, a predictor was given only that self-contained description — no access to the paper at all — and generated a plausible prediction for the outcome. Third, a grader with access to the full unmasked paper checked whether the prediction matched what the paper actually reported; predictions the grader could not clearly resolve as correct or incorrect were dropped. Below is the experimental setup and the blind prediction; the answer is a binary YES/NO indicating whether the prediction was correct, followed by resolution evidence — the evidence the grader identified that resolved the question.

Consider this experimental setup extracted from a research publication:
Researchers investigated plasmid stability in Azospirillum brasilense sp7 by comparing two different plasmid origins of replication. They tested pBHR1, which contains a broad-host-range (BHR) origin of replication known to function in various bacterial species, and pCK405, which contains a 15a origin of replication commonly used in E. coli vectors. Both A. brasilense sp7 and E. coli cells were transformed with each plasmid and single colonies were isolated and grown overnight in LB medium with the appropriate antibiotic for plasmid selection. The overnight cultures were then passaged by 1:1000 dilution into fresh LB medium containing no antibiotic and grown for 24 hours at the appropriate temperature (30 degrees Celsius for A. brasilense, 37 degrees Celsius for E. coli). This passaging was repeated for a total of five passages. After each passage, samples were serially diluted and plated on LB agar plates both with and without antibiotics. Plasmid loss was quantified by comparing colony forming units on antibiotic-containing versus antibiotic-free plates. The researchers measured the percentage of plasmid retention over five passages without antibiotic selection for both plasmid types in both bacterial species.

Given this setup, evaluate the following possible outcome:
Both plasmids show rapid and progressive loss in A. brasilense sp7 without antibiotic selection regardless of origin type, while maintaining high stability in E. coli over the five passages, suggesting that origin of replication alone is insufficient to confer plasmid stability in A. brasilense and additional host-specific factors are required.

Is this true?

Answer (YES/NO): NO